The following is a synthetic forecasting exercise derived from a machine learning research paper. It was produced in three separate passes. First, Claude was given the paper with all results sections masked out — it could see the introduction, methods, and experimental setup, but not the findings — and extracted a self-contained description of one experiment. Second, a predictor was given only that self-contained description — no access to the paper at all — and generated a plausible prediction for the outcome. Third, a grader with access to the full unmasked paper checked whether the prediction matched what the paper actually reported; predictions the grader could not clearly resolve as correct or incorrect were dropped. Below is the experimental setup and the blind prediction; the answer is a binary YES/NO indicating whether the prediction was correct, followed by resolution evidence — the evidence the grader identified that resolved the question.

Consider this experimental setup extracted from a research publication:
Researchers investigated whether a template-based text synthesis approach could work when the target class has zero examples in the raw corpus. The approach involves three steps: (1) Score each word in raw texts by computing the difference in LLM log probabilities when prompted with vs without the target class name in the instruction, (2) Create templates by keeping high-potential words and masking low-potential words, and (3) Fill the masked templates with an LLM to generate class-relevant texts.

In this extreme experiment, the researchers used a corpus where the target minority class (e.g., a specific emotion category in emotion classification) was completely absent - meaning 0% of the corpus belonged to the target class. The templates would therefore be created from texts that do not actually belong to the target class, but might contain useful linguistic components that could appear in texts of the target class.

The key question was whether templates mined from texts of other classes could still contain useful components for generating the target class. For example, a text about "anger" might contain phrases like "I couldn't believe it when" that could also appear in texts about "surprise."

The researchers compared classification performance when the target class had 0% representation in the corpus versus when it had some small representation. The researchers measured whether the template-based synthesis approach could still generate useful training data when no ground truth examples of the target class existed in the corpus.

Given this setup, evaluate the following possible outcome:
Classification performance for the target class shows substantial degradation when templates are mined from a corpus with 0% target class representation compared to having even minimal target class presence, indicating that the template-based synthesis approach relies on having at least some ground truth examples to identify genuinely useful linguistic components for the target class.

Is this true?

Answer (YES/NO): NO